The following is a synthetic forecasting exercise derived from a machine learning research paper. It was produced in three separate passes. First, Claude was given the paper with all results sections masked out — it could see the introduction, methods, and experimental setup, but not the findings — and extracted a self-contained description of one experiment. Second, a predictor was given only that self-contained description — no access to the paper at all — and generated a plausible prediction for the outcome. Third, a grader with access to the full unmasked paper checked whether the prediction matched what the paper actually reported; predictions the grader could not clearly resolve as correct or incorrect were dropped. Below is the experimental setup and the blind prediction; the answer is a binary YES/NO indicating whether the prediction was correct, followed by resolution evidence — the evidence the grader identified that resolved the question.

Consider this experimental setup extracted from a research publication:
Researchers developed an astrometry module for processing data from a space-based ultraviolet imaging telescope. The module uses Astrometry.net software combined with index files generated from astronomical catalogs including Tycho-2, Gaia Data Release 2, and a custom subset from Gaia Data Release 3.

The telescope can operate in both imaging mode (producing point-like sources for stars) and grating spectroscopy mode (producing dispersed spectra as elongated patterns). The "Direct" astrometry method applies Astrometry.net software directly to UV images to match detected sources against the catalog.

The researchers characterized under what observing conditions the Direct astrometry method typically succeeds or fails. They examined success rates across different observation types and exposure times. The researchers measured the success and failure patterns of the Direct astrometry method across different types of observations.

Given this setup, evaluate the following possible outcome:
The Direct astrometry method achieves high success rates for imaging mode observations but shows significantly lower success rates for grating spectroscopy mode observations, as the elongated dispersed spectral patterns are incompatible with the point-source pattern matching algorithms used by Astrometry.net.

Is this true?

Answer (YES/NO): YES